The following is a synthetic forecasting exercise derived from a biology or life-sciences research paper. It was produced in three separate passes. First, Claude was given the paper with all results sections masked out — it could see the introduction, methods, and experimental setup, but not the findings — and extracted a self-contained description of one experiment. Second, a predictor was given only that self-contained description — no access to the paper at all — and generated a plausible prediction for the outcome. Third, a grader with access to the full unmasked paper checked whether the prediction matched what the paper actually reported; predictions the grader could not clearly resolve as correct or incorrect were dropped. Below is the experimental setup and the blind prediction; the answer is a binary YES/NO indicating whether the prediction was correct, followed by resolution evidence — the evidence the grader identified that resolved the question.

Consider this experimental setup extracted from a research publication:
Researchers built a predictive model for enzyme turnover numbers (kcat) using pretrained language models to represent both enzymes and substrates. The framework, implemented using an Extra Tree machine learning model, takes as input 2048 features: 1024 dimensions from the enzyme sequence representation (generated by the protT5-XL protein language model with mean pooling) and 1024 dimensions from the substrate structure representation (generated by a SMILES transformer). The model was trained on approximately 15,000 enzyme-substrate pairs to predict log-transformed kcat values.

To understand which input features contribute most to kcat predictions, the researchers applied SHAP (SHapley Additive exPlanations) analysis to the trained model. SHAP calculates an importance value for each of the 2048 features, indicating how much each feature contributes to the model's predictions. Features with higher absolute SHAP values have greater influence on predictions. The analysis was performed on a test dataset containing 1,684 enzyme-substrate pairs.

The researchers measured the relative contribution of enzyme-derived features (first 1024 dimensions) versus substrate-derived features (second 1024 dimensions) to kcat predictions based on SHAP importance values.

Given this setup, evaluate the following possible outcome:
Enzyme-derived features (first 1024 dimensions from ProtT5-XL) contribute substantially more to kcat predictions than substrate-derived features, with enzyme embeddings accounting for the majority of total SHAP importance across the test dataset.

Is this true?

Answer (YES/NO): YES